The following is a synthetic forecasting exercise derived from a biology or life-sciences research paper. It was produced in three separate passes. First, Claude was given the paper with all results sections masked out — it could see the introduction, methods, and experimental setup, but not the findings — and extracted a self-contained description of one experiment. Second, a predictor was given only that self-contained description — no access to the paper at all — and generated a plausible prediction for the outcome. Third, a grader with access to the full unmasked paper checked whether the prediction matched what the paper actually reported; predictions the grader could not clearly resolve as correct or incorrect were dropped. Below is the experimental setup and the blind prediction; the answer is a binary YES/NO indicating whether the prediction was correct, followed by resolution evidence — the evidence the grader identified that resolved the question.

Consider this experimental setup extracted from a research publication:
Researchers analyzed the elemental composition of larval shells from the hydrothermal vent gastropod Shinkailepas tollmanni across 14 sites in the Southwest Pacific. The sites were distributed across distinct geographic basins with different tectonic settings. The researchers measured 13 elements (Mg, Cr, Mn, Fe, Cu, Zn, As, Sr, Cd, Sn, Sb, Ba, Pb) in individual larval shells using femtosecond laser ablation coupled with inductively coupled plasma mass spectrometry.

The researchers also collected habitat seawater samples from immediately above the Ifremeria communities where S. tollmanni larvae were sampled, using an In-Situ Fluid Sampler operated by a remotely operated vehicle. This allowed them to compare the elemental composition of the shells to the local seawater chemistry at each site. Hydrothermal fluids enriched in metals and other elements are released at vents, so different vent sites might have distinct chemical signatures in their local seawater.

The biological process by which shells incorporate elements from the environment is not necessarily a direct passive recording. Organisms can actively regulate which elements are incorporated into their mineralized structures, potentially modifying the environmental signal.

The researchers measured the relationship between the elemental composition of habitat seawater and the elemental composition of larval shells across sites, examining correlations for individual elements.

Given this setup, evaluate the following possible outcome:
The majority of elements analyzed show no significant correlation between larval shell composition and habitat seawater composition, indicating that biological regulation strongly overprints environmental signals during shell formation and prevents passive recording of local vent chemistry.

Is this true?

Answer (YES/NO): NO